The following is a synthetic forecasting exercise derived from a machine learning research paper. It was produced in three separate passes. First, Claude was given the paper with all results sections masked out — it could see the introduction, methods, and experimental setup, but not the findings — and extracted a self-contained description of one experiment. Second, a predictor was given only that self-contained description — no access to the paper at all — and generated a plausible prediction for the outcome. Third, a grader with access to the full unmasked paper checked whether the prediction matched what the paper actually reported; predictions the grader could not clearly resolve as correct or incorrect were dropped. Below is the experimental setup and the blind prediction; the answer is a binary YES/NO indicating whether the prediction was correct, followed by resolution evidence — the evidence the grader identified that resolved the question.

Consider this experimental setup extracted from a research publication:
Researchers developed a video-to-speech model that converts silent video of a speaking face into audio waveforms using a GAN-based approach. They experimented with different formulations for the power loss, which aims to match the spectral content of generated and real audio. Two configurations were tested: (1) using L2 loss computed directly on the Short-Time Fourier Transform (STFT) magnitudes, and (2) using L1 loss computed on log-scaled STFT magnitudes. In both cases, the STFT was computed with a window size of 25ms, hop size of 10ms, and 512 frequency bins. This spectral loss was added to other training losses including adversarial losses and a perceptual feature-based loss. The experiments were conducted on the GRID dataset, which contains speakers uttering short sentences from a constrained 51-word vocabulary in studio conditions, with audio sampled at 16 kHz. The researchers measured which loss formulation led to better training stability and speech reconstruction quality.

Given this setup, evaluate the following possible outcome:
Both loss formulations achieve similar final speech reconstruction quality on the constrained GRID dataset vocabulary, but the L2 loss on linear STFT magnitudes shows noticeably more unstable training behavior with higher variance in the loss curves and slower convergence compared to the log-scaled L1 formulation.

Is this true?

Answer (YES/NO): NO